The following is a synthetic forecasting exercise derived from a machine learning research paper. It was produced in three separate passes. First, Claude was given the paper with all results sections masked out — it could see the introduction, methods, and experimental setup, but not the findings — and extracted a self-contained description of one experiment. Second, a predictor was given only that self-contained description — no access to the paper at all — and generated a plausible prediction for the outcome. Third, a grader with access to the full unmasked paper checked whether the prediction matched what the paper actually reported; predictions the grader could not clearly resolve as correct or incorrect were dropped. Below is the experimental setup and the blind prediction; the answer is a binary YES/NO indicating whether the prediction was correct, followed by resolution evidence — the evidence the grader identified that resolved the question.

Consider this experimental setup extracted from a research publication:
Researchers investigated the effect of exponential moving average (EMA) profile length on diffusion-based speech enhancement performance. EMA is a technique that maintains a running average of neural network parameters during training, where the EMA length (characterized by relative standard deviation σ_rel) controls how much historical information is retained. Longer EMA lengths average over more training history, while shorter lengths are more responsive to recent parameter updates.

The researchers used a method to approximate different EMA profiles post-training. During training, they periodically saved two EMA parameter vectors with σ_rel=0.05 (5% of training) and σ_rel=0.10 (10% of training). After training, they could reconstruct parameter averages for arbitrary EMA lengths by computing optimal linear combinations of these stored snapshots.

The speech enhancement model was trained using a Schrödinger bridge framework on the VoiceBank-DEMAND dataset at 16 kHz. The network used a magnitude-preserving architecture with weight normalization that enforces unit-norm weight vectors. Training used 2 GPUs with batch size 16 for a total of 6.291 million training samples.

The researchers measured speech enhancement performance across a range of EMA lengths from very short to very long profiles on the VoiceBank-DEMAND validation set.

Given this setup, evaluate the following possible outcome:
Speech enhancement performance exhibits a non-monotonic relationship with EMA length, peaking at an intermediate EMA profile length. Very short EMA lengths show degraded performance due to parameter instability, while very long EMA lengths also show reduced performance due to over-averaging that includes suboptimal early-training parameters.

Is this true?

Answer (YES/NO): NO